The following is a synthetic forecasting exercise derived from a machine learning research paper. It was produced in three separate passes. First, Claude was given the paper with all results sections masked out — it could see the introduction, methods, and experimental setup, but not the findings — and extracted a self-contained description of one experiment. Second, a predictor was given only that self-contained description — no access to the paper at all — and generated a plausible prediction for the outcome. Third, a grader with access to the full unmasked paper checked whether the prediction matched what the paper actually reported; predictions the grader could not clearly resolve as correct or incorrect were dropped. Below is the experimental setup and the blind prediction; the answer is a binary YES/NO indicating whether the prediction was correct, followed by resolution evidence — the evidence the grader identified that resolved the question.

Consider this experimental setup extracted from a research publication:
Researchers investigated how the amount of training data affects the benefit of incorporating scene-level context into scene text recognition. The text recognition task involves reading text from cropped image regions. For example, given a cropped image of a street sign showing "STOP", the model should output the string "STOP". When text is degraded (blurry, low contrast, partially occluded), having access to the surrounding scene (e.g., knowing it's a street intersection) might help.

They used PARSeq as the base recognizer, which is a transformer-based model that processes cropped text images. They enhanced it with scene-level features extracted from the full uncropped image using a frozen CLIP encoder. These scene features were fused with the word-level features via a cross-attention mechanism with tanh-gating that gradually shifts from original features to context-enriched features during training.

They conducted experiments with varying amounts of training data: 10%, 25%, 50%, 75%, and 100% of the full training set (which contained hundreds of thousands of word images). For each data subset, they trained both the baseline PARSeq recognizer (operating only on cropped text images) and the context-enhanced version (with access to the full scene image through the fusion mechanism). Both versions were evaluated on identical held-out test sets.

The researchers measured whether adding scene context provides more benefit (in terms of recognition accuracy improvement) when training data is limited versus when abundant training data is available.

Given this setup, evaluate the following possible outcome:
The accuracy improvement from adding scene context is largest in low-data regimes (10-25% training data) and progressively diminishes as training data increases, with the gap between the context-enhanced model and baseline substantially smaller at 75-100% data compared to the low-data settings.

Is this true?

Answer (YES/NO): YES